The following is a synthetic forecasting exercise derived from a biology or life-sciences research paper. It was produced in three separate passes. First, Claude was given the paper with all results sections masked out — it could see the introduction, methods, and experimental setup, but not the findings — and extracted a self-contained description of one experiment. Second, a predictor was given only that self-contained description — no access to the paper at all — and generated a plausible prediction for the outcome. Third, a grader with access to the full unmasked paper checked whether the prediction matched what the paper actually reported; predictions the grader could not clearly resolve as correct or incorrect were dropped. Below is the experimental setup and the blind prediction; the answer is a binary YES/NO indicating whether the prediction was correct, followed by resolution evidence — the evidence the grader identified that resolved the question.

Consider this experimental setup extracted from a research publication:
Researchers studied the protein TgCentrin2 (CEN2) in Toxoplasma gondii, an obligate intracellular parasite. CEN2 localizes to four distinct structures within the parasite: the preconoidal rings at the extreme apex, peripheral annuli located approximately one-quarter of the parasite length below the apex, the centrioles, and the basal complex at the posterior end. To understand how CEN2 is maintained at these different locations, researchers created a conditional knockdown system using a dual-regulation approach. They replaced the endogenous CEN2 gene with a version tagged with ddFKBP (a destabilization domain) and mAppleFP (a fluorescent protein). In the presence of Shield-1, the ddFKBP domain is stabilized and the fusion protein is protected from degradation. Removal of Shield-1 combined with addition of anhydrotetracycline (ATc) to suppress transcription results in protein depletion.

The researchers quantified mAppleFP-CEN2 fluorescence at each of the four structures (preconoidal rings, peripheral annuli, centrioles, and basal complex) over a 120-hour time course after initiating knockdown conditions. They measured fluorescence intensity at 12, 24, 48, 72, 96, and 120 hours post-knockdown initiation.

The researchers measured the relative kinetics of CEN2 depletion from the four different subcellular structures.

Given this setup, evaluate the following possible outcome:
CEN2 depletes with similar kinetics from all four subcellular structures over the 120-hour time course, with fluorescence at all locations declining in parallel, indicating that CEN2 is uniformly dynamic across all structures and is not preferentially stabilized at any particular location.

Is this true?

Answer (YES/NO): NO